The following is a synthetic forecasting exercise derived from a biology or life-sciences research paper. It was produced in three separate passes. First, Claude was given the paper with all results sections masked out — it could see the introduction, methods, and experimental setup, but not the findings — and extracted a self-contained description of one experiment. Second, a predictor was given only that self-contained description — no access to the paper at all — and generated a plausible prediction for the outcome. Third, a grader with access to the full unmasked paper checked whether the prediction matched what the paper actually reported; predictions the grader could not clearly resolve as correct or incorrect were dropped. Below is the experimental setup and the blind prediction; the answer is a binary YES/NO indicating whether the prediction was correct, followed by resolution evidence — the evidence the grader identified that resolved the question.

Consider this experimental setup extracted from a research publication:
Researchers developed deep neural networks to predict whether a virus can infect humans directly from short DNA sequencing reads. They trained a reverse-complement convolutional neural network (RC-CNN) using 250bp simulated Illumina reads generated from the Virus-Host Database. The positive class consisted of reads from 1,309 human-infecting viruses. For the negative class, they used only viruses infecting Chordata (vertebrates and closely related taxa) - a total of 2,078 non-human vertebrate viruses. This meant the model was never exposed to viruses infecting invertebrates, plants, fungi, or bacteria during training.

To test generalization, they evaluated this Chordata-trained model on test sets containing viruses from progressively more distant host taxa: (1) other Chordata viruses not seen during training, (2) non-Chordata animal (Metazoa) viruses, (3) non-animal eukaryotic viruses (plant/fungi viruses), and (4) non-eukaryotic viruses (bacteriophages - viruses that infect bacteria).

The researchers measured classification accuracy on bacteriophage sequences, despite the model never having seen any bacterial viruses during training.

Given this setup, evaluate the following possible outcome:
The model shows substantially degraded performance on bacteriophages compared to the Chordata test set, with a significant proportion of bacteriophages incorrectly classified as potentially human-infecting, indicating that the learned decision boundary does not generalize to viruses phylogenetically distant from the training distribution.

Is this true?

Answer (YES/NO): NO